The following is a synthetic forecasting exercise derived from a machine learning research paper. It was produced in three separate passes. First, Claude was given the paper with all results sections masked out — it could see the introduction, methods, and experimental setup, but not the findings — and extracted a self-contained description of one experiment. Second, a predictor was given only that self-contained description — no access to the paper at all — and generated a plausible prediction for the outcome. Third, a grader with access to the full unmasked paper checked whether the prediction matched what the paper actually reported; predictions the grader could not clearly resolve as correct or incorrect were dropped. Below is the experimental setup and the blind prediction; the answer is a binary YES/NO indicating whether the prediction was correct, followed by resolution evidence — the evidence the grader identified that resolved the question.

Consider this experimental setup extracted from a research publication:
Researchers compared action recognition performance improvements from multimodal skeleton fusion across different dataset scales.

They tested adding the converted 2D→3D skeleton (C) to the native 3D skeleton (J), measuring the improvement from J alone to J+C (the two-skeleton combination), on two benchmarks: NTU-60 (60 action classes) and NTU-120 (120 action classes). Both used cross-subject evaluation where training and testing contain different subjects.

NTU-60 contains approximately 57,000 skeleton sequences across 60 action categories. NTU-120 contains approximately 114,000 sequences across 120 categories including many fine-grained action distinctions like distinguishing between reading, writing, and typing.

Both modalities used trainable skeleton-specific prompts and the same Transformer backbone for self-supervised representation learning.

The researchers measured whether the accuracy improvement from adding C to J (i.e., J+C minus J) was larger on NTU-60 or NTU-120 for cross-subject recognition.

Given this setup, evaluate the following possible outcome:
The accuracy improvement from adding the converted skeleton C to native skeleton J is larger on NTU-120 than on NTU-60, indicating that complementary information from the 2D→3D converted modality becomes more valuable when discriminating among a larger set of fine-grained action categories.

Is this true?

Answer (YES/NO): NO